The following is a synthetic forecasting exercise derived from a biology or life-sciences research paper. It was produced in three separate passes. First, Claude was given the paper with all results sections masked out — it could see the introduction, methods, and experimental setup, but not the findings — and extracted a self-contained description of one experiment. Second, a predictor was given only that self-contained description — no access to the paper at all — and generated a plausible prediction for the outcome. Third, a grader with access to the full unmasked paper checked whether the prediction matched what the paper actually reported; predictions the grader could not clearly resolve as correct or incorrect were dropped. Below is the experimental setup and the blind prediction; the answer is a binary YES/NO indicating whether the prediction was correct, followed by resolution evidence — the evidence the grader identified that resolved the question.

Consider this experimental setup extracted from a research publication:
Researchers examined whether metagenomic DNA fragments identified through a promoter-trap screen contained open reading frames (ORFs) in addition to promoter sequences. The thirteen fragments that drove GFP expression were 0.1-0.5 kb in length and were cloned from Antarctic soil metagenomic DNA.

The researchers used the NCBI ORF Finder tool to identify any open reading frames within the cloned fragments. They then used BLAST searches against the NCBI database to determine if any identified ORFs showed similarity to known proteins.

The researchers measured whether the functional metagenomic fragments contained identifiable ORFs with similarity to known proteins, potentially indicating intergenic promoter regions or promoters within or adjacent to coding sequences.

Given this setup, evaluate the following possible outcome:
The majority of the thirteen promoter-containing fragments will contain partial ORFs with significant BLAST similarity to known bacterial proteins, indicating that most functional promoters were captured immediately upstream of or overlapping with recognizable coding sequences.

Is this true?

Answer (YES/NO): NO